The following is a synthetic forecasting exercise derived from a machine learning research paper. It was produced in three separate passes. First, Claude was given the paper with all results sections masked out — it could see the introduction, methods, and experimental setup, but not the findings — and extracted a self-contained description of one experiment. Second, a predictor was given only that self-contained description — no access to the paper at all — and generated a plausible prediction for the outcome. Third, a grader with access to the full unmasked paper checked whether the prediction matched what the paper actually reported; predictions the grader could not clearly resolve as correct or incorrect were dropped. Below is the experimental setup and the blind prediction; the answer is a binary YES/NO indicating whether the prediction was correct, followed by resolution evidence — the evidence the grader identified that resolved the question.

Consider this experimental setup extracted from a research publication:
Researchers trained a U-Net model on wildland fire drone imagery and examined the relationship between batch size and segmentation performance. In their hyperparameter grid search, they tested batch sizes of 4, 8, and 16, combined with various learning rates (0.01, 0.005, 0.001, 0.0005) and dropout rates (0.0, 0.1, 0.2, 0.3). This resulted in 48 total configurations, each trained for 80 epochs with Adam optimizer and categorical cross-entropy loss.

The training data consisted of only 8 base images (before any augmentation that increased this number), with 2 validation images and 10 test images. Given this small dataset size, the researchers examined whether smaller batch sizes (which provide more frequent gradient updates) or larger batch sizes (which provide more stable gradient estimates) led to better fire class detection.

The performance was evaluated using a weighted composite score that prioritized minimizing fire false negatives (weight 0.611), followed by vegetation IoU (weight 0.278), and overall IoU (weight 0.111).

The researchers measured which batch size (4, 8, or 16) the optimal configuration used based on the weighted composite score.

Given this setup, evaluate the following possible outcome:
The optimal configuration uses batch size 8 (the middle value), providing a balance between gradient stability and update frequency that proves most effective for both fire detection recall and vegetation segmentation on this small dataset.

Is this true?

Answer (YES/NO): YES